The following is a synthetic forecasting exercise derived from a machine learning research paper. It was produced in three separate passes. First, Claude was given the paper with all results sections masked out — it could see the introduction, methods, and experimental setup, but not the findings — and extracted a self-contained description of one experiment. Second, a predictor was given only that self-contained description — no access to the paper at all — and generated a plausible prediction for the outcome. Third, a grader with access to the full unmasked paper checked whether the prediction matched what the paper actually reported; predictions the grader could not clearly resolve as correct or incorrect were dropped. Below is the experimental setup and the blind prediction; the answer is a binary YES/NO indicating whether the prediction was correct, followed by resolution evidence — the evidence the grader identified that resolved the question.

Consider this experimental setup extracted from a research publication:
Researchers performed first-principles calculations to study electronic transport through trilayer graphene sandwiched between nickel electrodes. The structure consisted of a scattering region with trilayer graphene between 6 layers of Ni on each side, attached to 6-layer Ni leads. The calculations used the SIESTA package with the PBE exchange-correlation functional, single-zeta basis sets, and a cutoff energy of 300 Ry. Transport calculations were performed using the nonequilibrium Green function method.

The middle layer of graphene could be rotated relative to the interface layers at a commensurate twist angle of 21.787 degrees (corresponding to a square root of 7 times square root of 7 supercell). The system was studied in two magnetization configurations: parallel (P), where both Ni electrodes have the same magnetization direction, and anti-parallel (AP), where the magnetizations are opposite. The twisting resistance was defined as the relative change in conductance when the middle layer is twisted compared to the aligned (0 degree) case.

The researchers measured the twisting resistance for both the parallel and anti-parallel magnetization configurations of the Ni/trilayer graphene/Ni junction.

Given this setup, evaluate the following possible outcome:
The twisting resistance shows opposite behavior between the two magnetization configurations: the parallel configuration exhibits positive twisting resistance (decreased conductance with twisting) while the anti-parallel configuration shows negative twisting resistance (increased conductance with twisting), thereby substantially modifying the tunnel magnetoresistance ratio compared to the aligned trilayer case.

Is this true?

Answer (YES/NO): NO